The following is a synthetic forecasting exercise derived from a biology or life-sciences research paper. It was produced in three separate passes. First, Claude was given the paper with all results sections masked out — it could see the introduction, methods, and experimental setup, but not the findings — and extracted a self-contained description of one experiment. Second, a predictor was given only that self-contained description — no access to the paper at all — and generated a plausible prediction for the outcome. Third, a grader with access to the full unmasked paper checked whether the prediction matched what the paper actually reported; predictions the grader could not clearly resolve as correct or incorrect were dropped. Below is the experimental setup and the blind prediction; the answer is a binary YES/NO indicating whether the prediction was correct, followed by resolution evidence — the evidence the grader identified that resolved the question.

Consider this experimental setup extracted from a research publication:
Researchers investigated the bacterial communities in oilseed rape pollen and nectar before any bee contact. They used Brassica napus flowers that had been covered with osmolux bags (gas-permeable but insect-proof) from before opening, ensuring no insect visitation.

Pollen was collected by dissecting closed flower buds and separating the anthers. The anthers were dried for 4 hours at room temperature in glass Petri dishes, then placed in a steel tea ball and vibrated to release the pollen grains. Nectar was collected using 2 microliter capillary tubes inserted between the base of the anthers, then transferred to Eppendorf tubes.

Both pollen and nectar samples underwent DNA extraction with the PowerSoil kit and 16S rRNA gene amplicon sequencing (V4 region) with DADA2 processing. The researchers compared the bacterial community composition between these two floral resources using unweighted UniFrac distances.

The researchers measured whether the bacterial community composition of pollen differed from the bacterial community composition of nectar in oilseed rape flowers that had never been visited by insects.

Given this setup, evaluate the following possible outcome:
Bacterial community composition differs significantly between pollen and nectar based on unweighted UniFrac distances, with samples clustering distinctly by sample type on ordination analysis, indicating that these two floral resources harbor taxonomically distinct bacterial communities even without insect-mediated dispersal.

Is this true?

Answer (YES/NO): YES